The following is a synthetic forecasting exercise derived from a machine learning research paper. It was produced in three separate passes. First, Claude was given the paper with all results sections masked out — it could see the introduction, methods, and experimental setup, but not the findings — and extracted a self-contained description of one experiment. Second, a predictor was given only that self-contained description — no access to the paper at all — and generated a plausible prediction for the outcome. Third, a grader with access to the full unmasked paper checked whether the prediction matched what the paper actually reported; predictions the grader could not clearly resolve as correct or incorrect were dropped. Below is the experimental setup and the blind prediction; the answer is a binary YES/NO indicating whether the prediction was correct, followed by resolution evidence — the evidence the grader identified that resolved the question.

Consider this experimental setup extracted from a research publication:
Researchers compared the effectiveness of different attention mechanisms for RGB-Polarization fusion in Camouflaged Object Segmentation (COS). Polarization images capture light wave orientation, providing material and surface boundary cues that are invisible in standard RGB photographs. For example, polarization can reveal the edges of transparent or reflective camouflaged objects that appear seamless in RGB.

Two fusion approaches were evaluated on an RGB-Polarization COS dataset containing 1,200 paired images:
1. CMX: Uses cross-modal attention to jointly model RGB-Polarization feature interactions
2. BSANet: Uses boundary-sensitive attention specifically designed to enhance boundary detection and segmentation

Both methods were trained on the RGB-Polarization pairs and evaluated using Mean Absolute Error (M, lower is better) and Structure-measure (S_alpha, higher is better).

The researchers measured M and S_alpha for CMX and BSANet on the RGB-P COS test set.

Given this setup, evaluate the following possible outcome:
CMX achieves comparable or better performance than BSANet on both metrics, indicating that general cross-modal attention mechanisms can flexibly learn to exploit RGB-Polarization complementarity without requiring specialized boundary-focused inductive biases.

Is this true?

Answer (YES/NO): YES